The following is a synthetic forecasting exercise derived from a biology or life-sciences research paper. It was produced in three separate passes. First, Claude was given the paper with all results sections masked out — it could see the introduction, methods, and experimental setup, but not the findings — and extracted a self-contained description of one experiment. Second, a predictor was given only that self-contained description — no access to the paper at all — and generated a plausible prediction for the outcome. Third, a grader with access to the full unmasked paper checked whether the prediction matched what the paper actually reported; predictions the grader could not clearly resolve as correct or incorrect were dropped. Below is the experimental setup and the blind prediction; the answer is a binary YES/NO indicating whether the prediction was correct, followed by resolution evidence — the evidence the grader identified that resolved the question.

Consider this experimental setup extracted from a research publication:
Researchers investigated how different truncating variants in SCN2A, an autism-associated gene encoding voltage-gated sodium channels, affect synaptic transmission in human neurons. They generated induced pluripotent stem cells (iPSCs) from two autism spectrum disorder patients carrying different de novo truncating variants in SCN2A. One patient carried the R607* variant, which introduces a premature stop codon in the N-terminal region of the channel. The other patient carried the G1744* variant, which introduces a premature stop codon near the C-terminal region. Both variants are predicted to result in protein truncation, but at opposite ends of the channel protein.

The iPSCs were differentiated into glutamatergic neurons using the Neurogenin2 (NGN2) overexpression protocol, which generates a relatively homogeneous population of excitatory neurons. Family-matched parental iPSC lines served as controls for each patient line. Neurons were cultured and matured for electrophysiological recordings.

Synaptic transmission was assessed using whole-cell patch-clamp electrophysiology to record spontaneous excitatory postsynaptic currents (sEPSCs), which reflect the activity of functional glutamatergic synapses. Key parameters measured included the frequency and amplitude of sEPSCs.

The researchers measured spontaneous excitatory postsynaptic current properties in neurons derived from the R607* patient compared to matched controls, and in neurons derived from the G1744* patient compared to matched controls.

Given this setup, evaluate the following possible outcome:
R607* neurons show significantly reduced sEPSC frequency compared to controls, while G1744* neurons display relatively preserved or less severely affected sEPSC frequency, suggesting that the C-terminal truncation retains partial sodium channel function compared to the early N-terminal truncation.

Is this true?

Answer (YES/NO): YES